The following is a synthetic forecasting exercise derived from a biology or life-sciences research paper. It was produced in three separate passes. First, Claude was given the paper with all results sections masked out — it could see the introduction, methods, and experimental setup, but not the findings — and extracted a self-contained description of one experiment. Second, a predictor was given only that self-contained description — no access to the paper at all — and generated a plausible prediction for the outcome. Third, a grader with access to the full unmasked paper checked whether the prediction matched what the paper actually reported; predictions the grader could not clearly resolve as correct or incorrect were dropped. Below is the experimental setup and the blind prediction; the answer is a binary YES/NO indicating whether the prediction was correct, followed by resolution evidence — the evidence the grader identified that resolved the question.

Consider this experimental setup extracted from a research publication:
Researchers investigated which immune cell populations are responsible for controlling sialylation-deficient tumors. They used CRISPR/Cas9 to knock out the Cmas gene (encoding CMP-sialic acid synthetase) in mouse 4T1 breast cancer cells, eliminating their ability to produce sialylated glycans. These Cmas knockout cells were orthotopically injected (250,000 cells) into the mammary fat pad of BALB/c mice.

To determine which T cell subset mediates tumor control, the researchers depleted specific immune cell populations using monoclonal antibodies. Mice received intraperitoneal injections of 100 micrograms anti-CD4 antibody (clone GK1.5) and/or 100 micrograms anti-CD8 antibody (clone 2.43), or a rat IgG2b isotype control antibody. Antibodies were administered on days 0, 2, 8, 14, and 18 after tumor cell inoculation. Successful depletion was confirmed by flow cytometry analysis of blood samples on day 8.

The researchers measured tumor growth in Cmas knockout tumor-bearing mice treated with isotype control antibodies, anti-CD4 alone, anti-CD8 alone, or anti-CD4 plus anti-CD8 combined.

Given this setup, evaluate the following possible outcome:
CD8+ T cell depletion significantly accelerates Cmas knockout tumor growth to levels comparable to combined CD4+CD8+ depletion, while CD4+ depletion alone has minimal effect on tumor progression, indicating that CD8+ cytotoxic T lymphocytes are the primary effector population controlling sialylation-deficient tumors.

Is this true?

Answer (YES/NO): YES